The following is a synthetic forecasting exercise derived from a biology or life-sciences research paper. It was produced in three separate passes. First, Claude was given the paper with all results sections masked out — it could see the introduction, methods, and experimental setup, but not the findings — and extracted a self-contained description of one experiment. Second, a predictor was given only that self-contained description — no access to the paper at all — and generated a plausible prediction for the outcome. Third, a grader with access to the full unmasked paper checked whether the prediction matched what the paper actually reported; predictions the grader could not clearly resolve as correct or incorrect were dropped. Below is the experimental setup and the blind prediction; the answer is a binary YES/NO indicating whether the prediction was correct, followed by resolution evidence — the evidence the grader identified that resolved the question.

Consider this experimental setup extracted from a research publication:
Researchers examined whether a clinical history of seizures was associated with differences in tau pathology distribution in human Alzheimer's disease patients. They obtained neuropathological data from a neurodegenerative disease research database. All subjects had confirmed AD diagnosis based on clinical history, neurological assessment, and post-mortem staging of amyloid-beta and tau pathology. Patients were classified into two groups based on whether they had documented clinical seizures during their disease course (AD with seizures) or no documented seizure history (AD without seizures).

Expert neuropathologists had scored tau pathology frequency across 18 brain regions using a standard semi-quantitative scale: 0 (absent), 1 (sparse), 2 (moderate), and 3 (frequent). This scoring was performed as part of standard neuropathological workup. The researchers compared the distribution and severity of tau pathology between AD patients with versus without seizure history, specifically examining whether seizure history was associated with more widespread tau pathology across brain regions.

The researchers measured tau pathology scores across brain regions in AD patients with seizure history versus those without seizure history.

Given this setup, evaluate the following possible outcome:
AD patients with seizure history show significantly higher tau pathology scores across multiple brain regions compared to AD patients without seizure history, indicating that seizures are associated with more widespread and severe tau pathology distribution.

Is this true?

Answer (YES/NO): YES